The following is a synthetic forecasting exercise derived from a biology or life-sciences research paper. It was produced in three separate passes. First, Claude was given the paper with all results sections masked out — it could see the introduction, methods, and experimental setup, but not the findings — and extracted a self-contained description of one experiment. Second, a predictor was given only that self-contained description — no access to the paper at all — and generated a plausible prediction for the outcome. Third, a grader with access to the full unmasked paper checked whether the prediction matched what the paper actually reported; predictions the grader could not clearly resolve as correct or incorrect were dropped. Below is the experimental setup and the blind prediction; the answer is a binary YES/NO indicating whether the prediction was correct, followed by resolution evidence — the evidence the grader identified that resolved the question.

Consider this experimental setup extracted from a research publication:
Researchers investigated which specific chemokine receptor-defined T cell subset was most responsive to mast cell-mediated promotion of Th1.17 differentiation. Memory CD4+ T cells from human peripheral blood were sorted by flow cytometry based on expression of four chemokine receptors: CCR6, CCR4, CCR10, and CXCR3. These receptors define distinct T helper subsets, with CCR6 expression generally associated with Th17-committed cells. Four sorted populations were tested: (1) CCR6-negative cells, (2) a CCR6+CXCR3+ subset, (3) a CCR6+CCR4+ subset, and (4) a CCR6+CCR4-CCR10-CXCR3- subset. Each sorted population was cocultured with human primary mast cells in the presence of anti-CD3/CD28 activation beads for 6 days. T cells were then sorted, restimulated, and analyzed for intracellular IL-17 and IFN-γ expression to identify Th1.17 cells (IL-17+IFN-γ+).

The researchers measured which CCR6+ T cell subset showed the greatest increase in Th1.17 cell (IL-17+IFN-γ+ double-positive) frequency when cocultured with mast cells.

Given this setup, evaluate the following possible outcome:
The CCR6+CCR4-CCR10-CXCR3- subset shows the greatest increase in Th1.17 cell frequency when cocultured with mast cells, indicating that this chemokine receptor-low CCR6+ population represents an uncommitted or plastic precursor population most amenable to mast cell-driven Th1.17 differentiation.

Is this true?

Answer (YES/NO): YES